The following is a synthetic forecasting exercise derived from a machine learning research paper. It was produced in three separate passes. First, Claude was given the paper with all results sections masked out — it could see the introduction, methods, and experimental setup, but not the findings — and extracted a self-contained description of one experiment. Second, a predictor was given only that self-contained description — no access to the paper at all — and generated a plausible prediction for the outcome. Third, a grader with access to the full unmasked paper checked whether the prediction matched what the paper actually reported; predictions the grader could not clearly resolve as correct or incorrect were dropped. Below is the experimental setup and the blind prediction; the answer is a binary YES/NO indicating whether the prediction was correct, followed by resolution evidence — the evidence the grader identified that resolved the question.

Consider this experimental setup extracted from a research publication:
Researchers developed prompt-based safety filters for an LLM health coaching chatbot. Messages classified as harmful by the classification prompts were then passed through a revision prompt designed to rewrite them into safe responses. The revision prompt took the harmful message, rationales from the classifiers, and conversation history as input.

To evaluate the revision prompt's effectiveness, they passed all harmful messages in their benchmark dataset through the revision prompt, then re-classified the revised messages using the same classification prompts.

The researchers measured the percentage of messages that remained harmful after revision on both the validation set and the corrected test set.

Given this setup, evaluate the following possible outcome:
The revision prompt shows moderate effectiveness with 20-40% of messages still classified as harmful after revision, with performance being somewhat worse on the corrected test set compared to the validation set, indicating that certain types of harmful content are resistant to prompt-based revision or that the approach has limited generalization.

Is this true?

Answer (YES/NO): NO